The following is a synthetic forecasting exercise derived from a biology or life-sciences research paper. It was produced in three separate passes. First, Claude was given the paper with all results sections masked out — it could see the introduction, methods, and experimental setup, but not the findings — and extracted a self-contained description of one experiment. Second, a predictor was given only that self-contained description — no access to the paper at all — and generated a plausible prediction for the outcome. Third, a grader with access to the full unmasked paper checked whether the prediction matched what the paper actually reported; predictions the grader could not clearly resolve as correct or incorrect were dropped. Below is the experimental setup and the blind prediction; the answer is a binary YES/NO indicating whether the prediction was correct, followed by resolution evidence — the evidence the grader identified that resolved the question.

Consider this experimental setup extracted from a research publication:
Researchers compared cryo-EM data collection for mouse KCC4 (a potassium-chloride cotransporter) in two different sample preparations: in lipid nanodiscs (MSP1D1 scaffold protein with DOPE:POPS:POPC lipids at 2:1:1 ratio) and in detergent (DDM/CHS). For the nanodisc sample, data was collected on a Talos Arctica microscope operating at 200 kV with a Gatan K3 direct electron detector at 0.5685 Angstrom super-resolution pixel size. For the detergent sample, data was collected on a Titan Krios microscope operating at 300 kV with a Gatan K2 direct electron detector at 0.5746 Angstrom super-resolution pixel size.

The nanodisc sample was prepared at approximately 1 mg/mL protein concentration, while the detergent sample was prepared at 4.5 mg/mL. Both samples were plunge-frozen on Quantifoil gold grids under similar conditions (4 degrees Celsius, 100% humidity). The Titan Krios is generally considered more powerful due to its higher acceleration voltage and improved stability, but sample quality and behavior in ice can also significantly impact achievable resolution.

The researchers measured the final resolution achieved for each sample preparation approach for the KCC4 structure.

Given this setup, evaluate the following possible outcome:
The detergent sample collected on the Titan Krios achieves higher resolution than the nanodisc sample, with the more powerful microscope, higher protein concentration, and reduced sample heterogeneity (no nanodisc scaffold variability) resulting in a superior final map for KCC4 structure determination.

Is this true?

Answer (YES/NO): NO